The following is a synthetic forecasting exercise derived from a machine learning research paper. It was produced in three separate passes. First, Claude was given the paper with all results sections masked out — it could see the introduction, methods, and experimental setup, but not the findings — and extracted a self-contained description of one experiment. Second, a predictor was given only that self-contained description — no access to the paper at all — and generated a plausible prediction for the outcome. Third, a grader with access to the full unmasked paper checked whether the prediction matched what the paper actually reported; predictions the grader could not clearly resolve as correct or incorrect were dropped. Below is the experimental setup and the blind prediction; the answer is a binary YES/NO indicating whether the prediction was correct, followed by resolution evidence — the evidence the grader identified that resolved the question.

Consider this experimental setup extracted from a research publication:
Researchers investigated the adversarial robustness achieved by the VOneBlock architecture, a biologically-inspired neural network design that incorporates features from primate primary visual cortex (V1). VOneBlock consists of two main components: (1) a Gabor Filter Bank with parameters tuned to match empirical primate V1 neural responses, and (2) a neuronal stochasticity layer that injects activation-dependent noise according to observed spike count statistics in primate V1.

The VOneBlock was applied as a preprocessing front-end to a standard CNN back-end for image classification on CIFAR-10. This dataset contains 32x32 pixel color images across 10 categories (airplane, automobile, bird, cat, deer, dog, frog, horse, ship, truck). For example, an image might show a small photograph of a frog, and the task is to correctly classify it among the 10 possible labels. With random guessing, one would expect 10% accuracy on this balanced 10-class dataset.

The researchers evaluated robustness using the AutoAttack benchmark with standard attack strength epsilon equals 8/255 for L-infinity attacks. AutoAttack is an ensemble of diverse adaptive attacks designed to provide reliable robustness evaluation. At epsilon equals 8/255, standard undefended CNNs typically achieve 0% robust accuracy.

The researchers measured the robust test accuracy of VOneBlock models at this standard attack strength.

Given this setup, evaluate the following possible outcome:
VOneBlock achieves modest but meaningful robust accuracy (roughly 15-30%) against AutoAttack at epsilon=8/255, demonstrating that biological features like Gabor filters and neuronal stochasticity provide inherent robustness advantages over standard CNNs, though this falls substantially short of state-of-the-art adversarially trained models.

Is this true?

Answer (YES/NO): NO